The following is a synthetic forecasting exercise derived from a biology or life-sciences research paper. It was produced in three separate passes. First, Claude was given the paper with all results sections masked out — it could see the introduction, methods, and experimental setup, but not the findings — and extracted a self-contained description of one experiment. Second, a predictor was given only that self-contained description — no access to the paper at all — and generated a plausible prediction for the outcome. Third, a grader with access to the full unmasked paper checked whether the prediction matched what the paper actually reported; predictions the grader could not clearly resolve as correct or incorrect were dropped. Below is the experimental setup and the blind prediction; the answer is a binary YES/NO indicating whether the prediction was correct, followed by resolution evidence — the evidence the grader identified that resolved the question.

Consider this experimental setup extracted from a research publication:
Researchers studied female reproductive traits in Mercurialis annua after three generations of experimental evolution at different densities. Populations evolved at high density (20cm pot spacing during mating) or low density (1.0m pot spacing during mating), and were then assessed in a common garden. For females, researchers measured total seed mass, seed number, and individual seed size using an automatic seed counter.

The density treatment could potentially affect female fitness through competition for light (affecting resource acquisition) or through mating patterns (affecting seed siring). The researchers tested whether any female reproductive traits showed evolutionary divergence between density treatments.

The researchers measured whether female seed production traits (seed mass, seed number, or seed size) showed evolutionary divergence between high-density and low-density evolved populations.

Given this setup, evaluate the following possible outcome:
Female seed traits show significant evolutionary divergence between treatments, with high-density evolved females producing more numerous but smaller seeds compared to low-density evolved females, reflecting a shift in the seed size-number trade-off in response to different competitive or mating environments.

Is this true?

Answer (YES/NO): NO